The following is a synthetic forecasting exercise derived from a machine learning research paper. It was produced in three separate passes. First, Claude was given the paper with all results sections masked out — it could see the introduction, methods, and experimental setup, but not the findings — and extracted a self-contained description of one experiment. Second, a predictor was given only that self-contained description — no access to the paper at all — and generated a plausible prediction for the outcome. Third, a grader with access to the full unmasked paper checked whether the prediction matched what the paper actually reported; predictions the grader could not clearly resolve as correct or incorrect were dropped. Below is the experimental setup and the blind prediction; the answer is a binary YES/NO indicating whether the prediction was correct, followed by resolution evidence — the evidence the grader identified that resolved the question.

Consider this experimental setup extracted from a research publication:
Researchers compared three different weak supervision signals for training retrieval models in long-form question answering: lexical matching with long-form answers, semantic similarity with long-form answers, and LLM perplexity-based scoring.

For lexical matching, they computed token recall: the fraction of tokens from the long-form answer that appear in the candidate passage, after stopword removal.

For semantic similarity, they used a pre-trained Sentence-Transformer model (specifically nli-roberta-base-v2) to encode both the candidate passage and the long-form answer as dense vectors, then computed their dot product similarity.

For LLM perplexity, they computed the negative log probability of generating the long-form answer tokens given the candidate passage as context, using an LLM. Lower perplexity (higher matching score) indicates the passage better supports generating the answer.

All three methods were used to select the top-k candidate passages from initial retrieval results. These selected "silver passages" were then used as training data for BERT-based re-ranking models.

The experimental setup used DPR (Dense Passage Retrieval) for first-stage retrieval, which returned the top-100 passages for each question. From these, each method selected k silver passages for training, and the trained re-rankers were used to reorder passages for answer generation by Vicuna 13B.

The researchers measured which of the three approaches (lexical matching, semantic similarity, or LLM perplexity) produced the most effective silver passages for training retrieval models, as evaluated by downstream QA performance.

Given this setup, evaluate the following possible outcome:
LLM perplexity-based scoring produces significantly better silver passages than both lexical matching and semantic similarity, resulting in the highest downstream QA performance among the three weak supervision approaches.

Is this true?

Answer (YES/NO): NO